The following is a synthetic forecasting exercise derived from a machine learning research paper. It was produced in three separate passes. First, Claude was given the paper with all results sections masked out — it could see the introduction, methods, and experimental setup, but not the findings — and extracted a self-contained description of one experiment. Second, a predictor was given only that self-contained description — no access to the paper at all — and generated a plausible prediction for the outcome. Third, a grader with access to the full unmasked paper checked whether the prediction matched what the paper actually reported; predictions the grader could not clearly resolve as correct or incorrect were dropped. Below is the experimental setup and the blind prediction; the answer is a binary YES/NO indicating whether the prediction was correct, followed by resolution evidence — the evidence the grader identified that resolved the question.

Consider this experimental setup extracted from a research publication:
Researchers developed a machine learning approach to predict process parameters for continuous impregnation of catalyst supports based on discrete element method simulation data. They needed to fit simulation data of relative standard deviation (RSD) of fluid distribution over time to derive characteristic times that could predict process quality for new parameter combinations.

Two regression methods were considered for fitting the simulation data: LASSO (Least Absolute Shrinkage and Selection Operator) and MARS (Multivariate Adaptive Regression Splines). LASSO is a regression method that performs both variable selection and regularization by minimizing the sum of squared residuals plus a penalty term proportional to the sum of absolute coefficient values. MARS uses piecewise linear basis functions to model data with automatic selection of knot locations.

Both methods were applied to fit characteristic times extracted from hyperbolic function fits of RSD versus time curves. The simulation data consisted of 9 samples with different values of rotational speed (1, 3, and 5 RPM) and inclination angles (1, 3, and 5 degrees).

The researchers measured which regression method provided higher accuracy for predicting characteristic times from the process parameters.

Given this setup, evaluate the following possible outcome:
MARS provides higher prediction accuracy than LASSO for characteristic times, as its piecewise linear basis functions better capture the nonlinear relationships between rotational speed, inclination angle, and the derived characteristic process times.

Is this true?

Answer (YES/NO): NO